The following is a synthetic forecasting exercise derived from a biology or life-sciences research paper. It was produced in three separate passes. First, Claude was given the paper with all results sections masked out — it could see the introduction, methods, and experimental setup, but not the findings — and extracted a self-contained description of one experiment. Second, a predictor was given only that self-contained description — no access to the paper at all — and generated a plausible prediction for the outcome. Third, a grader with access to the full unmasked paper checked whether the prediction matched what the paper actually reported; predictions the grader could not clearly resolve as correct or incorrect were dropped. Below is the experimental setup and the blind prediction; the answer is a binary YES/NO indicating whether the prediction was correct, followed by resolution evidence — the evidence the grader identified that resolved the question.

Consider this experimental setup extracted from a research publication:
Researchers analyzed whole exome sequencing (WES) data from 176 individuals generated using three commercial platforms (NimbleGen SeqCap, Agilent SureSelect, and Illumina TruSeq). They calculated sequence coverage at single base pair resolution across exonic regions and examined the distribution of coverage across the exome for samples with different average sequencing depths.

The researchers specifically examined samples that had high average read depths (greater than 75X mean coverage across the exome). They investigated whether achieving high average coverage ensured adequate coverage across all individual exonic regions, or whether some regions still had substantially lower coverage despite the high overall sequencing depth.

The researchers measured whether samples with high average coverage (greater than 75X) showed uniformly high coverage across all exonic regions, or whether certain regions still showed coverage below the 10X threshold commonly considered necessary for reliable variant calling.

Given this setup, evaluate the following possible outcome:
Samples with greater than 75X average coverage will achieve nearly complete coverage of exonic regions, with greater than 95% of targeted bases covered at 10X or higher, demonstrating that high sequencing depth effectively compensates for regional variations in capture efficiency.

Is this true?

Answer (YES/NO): NO